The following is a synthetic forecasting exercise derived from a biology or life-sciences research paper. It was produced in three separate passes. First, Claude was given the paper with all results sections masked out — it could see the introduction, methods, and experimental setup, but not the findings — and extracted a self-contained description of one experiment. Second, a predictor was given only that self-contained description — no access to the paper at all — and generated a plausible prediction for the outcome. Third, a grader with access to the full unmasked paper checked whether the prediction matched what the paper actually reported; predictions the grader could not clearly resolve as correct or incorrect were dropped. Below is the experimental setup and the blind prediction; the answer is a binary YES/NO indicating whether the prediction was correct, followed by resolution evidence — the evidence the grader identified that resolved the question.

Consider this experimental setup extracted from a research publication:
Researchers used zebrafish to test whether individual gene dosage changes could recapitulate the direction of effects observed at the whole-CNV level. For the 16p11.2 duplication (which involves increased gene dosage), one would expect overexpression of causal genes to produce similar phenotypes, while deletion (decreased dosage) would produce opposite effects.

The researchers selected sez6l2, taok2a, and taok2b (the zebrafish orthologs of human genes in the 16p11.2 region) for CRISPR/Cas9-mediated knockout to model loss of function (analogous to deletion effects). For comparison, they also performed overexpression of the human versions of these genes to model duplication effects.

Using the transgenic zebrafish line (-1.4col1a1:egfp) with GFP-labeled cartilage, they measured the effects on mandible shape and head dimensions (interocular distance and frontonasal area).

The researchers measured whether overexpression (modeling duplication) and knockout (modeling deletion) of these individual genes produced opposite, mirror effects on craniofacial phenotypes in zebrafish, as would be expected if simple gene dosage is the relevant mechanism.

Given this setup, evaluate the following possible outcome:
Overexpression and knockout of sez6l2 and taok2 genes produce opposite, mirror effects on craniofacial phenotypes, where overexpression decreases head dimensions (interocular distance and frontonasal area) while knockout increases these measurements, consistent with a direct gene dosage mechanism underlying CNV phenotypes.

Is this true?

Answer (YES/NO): NO